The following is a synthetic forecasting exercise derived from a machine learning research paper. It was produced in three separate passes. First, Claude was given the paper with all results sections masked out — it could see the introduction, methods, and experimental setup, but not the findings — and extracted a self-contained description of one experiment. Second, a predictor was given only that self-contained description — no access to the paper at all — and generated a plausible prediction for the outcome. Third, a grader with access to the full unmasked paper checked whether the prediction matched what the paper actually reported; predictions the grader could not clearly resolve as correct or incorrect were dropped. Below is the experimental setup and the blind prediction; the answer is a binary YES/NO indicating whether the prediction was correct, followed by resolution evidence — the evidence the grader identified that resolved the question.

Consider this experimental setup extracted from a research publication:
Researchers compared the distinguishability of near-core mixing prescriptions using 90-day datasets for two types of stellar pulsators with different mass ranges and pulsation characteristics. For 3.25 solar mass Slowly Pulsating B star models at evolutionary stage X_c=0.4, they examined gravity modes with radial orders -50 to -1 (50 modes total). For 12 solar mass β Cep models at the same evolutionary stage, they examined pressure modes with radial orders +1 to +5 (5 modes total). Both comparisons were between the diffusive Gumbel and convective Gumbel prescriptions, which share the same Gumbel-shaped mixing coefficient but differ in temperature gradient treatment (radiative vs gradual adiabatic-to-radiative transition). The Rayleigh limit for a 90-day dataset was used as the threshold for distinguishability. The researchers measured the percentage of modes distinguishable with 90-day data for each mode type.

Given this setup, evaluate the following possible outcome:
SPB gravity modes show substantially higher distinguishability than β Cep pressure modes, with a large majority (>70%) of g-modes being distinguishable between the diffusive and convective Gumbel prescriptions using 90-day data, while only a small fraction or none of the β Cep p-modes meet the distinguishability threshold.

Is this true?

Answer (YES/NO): NO